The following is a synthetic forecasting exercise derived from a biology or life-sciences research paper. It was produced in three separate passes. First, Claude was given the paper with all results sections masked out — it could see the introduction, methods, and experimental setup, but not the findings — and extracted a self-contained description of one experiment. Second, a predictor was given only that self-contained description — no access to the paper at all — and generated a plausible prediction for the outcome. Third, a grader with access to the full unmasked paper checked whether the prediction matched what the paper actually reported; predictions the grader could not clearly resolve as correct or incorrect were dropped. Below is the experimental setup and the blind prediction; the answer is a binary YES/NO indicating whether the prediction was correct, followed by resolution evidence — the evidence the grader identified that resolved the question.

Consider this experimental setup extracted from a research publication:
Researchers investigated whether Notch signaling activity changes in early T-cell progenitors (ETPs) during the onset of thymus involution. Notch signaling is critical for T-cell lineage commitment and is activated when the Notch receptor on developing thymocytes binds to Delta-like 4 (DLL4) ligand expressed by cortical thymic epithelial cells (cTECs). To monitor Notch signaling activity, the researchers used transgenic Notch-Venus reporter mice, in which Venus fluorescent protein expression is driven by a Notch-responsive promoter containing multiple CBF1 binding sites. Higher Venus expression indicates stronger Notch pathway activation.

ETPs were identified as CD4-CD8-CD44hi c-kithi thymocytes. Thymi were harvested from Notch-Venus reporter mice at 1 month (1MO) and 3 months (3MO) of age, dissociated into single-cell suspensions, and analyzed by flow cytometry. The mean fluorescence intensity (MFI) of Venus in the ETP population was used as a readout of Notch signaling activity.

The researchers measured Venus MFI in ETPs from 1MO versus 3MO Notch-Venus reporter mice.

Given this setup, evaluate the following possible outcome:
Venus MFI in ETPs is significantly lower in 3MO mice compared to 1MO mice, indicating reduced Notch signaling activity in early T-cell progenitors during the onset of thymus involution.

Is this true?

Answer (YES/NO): YES